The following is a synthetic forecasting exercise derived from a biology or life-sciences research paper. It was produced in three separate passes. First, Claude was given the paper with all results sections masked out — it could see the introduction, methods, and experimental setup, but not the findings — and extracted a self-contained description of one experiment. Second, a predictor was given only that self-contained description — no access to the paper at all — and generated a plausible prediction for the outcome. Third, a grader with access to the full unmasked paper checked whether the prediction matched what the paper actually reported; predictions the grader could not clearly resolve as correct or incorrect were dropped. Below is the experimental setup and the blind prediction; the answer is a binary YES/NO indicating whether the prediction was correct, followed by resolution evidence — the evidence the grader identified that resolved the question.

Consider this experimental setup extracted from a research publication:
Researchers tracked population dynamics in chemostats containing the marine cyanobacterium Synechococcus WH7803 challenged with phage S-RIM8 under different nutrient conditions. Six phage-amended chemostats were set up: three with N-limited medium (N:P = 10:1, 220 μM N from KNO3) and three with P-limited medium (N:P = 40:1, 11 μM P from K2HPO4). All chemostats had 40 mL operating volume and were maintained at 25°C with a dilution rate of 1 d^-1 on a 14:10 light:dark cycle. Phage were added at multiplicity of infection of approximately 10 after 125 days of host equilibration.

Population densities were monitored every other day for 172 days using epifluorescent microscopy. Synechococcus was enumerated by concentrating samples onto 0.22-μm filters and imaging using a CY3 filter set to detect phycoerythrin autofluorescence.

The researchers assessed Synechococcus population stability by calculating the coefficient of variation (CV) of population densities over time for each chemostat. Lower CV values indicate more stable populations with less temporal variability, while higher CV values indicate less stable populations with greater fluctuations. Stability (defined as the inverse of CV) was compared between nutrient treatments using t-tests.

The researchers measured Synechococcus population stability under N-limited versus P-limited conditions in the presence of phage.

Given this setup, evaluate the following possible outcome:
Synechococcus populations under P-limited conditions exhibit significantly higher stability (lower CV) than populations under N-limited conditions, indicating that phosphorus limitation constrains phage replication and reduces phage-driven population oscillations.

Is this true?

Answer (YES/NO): YES